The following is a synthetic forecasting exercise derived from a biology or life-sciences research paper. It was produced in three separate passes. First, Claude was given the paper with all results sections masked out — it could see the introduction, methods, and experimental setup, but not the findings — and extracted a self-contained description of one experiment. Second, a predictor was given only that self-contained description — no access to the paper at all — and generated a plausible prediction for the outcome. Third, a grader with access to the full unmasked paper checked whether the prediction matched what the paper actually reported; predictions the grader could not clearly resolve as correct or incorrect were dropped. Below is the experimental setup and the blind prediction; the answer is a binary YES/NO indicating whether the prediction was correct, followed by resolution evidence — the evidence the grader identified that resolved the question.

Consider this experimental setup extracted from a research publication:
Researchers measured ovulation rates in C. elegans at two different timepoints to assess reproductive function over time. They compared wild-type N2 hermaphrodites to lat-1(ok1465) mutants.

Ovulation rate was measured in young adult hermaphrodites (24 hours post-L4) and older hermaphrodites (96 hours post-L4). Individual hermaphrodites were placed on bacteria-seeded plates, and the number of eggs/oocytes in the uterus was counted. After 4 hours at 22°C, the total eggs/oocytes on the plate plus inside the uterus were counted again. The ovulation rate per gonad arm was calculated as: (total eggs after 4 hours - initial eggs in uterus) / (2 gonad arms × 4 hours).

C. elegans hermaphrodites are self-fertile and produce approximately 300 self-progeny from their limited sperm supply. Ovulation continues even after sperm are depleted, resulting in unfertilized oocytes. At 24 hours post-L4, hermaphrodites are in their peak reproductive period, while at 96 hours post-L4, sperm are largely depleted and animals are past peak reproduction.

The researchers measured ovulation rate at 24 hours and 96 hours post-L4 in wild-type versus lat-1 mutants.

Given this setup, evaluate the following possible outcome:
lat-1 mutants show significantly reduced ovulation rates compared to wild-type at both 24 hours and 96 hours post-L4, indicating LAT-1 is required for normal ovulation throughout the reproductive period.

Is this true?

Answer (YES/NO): NO